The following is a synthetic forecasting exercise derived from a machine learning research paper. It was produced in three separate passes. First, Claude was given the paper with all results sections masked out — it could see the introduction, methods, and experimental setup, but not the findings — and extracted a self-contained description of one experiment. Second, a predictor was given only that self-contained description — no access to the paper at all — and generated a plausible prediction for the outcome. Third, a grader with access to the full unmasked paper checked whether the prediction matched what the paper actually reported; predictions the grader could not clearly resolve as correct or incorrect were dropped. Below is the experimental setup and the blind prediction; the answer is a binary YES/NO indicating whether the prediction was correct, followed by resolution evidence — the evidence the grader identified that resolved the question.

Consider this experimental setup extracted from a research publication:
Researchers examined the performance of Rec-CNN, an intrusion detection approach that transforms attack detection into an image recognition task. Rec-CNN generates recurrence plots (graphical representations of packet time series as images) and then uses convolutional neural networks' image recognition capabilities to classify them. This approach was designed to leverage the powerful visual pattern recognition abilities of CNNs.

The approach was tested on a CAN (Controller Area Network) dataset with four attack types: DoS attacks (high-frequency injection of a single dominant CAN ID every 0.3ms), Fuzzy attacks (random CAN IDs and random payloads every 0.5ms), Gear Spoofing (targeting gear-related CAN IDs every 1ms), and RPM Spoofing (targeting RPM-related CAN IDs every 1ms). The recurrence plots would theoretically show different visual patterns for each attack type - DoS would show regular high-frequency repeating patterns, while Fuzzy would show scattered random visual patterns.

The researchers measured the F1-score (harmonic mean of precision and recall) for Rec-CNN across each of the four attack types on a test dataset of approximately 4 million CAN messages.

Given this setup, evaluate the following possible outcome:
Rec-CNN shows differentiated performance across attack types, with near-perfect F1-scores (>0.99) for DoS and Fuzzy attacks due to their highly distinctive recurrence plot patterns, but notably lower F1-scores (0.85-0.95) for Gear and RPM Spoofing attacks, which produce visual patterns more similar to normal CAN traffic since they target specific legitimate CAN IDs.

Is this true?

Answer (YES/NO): NO